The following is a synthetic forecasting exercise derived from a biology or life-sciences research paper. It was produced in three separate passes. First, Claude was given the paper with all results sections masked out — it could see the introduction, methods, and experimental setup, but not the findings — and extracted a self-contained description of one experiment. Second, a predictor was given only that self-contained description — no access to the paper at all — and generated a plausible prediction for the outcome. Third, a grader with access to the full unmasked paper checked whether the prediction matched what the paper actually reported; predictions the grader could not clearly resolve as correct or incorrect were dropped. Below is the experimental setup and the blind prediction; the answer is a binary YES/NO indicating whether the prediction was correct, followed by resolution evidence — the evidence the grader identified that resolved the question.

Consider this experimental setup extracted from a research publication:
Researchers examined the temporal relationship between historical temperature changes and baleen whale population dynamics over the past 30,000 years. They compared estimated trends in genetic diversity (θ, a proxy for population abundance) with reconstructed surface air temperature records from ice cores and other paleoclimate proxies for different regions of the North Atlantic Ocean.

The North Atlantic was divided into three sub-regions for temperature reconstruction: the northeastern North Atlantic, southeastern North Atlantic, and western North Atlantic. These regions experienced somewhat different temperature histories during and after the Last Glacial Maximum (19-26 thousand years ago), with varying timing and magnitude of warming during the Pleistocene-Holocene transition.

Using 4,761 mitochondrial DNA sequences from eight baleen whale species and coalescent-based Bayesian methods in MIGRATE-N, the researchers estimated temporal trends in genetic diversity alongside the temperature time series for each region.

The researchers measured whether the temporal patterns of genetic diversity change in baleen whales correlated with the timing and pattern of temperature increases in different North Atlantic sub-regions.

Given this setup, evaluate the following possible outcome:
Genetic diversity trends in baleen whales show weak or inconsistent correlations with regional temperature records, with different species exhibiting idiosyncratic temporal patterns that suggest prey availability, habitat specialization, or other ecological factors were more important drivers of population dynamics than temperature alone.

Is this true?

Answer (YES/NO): NO